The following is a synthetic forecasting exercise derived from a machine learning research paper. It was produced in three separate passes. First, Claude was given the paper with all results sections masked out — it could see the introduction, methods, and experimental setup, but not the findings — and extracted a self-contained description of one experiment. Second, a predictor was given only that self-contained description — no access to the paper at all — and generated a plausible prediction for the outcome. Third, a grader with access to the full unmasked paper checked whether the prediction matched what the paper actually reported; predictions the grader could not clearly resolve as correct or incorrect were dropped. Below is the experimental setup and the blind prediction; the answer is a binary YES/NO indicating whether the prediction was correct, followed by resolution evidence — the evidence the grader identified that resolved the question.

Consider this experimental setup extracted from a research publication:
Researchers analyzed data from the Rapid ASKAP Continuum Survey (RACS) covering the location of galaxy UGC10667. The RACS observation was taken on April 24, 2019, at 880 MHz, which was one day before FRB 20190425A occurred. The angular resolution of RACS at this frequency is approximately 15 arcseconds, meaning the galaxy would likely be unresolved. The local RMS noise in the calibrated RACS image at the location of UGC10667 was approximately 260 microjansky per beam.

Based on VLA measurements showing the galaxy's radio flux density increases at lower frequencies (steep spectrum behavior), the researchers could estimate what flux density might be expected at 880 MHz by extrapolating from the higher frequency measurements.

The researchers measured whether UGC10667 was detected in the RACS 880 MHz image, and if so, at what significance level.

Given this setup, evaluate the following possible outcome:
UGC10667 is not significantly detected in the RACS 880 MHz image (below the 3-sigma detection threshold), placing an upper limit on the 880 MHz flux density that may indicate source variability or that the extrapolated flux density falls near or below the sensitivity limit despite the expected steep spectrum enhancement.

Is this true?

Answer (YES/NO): NO